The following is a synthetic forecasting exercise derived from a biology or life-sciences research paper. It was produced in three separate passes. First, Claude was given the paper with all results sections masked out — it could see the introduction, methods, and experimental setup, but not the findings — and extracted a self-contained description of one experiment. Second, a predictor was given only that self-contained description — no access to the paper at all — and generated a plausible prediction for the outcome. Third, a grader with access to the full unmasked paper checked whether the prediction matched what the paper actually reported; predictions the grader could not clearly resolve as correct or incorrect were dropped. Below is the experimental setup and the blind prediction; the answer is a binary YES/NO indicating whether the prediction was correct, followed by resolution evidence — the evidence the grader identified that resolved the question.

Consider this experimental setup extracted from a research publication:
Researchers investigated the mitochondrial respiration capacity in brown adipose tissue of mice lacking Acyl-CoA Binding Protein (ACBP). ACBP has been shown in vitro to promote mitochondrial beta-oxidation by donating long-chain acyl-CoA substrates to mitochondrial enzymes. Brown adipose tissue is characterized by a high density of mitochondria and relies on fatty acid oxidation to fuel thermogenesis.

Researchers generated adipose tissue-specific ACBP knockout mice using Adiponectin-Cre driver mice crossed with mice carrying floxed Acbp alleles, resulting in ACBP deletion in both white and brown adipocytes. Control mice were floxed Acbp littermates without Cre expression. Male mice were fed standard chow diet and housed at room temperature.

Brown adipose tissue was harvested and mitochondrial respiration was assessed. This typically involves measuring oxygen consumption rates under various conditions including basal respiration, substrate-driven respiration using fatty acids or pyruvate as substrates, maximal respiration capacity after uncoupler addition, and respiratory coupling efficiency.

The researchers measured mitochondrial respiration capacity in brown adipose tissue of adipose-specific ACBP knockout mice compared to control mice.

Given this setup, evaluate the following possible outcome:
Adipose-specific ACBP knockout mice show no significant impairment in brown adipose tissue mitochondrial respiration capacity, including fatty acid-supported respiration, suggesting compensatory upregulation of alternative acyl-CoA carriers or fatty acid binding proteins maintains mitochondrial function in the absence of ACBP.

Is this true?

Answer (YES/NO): NO